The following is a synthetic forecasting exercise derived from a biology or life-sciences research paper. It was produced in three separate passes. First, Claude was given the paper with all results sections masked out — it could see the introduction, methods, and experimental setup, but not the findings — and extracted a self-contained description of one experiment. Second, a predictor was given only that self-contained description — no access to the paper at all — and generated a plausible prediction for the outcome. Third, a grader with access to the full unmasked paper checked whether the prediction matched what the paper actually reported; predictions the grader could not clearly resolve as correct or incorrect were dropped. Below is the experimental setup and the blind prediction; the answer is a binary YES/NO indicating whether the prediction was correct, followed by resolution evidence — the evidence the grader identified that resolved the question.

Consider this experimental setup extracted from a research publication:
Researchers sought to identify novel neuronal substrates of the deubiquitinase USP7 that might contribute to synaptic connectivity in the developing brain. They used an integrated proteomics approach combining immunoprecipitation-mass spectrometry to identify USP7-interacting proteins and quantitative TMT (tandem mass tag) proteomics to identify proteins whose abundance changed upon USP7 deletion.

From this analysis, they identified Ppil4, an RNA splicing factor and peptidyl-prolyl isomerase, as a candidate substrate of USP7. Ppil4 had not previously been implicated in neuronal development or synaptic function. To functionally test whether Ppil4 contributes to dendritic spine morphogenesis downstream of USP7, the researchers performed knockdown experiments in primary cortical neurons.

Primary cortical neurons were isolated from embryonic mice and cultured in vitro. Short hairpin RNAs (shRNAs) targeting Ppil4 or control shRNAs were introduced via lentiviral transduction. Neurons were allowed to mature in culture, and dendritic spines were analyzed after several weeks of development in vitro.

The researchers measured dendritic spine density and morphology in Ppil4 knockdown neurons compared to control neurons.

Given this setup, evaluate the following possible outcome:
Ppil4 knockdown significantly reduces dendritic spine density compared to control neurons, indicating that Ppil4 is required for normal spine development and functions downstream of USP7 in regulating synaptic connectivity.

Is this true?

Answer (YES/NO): YES